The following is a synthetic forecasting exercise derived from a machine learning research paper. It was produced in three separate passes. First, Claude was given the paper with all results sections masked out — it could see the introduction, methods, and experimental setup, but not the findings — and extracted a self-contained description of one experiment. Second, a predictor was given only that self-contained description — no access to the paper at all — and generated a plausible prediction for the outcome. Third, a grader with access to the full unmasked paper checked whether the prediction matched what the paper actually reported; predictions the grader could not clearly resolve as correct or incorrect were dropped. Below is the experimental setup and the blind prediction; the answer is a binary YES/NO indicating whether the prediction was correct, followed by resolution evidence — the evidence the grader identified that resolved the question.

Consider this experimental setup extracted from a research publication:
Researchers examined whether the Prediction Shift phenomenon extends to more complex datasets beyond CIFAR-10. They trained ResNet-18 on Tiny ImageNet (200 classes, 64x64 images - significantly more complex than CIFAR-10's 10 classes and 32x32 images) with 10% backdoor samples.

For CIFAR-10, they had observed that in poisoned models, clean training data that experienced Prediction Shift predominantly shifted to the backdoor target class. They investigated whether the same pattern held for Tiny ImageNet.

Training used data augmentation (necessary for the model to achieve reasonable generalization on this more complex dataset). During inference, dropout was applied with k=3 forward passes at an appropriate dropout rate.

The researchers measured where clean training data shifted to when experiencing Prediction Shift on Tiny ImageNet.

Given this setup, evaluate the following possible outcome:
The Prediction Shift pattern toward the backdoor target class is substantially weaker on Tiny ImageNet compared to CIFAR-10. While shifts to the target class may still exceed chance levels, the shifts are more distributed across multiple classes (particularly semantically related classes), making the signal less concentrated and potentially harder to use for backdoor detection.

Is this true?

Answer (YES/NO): NO